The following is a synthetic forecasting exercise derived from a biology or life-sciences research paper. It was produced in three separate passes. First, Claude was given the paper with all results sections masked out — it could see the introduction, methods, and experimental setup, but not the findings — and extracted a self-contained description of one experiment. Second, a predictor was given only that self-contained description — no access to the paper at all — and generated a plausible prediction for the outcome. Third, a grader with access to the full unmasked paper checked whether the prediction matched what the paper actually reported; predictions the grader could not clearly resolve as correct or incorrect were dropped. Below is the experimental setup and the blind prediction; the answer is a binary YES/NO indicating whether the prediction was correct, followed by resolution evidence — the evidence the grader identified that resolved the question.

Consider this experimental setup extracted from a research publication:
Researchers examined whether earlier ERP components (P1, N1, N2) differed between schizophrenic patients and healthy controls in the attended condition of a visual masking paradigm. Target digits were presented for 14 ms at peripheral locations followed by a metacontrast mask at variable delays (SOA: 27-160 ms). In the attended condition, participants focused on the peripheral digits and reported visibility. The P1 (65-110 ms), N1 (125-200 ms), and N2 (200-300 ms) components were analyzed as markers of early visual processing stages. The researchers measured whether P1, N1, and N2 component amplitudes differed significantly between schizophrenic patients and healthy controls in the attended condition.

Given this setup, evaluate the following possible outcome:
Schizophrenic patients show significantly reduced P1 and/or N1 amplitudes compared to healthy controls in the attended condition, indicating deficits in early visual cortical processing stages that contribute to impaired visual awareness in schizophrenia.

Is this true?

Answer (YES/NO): NO